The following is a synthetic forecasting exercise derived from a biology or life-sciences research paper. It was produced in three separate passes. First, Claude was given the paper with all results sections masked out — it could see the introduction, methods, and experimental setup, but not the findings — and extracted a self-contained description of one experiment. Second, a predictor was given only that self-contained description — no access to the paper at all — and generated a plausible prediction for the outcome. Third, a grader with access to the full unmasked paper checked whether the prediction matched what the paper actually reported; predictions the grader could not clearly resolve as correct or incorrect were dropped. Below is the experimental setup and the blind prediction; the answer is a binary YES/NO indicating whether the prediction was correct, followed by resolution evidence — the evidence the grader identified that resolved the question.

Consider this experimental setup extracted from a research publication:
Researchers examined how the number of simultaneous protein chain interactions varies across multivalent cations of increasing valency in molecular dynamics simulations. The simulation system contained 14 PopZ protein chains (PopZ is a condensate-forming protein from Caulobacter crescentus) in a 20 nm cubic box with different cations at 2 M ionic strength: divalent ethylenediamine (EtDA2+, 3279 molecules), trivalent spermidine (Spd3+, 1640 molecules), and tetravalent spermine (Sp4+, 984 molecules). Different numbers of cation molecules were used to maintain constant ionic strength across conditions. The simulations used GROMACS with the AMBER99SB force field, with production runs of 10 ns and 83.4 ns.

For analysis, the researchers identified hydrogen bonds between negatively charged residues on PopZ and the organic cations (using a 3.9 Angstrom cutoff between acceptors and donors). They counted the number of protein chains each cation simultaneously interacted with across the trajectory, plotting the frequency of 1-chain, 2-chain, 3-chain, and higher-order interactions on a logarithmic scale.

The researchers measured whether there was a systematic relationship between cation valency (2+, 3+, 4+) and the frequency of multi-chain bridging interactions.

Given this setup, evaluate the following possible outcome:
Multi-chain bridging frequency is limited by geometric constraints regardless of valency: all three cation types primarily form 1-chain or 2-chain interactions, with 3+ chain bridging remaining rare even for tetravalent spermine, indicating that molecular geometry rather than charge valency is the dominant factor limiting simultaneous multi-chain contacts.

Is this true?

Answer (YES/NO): NO